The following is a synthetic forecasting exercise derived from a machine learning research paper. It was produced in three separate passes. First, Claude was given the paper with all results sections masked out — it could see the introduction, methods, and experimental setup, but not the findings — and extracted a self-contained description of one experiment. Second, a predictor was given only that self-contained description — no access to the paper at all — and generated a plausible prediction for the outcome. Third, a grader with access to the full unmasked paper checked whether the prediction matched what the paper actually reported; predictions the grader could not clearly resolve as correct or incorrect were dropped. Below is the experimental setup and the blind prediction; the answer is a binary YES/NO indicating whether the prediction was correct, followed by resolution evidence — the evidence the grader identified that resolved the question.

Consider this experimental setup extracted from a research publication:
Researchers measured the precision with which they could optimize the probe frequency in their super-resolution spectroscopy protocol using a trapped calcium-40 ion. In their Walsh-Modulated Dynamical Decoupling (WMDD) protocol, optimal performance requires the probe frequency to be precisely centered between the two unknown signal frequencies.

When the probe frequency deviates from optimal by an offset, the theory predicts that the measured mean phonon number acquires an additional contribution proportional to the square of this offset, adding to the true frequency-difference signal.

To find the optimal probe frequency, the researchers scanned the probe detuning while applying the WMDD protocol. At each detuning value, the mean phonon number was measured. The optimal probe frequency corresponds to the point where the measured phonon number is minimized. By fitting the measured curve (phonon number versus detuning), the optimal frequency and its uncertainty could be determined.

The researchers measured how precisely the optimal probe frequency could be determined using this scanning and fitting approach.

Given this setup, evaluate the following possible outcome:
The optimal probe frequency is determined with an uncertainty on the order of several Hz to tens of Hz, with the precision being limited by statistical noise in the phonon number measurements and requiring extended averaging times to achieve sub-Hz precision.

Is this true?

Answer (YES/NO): NO